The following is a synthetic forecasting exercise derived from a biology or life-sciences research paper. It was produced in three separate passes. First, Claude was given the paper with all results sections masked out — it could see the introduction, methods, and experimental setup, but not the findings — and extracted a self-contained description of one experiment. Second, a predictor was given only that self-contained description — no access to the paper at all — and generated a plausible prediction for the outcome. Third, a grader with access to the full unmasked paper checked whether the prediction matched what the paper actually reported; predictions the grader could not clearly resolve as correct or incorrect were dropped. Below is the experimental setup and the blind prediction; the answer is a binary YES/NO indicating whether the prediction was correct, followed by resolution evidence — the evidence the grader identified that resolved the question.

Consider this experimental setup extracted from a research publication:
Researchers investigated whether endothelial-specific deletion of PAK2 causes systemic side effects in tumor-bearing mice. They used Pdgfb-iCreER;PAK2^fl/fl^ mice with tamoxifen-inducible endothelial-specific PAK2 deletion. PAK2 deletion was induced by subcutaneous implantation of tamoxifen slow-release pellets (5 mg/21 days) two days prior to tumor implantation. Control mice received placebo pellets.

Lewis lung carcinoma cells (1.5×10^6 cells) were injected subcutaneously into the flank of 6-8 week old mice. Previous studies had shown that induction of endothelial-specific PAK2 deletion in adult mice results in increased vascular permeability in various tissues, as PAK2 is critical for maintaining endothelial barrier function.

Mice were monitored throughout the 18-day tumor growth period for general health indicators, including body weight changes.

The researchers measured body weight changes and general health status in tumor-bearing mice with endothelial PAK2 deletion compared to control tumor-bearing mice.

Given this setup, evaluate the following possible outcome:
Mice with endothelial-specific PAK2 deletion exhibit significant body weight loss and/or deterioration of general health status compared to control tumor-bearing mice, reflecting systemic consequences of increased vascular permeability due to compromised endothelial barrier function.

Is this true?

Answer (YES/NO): NO